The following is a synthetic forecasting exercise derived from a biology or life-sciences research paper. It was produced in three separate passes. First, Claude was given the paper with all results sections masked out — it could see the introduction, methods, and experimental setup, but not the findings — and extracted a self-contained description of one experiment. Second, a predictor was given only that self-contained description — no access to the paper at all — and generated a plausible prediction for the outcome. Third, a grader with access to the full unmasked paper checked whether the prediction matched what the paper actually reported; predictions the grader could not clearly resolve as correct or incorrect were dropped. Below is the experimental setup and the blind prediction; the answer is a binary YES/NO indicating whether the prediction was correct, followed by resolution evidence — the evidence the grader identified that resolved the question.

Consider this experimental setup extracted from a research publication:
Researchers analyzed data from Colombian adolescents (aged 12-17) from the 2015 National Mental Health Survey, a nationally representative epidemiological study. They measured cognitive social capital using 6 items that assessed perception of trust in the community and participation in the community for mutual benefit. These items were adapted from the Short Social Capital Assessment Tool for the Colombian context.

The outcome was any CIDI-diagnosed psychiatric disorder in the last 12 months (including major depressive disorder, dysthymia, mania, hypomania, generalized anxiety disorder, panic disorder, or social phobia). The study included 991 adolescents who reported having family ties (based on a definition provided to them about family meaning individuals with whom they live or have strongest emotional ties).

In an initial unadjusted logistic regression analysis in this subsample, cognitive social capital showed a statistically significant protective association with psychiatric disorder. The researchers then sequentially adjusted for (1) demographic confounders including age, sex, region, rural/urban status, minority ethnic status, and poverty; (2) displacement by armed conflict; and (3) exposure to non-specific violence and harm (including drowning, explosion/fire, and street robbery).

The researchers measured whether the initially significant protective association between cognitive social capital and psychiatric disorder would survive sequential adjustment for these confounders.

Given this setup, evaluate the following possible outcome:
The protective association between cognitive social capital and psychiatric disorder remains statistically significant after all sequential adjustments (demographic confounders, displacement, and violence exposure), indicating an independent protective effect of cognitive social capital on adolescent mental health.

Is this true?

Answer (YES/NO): NO